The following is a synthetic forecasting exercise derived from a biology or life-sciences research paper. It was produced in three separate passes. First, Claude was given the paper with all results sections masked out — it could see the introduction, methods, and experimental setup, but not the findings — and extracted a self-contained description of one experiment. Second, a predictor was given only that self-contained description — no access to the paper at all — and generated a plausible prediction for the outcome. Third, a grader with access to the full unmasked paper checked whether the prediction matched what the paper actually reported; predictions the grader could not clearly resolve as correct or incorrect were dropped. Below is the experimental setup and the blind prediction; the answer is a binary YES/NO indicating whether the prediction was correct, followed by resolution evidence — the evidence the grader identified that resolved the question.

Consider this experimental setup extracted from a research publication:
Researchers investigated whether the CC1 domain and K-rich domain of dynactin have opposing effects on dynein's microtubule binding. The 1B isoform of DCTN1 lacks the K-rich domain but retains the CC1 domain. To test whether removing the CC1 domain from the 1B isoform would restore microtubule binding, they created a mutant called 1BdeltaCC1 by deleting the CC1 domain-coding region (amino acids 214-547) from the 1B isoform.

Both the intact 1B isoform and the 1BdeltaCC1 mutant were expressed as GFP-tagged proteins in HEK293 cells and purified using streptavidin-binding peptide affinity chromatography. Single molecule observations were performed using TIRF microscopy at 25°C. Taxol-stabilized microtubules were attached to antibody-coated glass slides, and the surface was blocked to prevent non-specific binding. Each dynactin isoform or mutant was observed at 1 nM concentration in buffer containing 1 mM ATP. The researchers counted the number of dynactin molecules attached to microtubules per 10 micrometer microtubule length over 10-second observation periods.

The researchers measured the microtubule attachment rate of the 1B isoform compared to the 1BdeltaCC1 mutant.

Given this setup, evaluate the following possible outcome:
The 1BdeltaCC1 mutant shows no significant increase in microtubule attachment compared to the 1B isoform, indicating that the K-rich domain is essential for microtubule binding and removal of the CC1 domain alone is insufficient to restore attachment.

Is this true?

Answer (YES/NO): NO